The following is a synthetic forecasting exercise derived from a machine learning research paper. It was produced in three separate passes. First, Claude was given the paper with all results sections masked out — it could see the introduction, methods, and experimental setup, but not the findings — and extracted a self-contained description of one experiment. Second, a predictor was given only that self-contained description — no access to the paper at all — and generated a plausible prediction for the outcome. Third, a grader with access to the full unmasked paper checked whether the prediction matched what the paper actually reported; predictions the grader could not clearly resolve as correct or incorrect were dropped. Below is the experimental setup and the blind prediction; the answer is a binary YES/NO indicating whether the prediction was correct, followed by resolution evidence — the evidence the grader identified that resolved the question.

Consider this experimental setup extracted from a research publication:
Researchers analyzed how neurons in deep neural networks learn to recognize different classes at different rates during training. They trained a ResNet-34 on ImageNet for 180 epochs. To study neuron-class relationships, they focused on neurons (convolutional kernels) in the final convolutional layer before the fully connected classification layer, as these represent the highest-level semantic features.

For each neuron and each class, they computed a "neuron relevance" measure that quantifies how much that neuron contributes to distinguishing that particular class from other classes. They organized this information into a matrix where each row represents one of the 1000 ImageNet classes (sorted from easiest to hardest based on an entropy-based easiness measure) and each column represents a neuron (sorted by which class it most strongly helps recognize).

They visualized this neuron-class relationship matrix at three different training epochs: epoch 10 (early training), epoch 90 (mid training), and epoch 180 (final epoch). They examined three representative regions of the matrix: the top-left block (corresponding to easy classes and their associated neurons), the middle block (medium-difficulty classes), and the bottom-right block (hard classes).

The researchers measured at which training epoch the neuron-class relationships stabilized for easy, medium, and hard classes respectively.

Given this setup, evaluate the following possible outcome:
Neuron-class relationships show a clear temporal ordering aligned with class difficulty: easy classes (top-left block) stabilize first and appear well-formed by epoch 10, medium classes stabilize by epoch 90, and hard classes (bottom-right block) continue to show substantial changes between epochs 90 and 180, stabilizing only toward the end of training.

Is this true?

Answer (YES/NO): YES